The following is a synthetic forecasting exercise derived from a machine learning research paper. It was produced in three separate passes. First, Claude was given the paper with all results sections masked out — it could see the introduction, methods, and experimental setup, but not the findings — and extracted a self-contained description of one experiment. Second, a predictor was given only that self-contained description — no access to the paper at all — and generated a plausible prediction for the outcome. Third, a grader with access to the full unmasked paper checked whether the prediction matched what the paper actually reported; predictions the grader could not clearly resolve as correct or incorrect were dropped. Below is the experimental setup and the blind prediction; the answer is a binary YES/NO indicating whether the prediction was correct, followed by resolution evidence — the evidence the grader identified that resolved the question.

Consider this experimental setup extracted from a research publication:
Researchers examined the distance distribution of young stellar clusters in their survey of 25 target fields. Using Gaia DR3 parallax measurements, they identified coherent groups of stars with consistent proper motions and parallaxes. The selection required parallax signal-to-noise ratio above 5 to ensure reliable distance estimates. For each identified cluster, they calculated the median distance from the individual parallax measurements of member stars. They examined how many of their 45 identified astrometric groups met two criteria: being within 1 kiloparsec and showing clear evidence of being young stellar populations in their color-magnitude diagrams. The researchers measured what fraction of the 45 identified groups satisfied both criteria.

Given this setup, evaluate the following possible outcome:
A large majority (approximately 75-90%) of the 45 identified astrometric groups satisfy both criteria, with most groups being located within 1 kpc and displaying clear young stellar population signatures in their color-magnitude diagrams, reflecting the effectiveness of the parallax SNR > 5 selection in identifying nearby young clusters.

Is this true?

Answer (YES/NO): NO